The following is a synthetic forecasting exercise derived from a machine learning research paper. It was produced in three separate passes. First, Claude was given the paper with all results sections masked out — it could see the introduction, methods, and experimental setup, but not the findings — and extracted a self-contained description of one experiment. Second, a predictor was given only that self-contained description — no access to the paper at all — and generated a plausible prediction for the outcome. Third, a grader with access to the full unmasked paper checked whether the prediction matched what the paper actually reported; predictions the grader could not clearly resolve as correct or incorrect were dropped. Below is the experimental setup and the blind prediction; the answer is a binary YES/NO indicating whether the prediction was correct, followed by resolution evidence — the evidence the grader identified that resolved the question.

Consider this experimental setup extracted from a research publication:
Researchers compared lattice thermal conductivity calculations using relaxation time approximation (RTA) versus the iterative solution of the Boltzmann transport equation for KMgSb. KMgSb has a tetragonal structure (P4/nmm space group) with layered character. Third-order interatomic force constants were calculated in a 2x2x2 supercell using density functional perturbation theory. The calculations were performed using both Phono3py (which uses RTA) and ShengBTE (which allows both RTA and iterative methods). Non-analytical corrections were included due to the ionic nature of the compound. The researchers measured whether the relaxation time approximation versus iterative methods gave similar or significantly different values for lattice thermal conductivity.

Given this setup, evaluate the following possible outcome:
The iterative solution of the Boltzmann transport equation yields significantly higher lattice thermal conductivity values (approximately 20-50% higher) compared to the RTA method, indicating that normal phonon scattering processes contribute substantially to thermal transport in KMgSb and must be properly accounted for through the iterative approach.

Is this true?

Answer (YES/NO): NO